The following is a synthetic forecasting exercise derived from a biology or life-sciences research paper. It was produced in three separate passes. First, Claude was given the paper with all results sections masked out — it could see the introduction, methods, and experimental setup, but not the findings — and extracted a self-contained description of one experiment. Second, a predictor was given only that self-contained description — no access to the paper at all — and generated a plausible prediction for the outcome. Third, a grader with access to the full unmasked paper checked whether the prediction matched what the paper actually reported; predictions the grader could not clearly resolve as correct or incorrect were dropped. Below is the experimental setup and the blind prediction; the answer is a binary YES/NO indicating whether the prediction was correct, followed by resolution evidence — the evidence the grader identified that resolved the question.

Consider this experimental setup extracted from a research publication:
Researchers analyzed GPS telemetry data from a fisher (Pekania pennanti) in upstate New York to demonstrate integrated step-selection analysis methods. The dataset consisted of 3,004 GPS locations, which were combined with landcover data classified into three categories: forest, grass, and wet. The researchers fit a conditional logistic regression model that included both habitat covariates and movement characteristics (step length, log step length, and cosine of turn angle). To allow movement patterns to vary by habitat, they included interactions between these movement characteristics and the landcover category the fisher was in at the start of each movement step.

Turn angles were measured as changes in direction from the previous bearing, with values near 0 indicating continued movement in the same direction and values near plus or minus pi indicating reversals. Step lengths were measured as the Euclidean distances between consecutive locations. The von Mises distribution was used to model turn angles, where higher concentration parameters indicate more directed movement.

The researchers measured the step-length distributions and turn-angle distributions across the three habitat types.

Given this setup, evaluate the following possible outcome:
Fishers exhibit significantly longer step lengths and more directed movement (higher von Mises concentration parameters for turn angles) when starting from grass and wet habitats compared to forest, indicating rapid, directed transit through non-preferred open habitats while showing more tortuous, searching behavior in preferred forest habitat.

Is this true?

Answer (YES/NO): NO